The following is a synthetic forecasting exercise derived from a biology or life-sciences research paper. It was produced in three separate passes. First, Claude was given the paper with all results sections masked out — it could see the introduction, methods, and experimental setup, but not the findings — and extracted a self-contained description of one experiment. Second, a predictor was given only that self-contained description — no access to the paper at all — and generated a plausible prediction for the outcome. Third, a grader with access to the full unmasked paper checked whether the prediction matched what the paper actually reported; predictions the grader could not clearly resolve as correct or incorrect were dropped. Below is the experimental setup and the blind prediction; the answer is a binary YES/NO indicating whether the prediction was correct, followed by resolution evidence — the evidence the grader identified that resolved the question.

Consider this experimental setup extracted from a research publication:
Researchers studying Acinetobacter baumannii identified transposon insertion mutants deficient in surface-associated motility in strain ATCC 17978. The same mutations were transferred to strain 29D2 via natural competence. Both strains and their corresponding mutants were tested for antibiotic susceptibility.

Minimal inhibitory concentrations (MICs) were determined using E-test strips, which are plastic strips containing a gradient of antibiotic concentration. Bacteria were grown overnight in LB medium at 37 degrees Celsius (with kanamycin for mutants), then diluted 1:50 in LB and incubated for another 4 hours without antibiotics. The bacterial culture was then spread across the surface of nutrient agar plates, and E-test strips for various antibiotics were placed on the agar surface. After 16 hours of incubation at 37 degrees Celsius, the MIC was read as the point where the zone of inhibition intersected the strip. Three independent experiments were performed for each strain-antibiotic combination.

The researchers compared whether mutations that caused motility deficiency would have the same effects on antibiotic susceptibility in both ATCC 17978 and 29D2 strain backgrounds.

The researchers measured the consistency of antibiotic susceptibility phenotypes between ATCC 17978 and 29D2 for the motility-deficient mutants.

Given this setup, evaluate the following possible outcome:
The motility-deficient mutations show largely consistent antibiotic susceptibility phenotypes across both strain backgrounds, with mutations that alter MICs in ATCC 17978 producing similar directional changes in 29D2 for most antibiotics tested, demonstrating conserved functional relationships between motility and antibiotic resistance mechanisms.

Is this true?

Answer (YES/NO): NO